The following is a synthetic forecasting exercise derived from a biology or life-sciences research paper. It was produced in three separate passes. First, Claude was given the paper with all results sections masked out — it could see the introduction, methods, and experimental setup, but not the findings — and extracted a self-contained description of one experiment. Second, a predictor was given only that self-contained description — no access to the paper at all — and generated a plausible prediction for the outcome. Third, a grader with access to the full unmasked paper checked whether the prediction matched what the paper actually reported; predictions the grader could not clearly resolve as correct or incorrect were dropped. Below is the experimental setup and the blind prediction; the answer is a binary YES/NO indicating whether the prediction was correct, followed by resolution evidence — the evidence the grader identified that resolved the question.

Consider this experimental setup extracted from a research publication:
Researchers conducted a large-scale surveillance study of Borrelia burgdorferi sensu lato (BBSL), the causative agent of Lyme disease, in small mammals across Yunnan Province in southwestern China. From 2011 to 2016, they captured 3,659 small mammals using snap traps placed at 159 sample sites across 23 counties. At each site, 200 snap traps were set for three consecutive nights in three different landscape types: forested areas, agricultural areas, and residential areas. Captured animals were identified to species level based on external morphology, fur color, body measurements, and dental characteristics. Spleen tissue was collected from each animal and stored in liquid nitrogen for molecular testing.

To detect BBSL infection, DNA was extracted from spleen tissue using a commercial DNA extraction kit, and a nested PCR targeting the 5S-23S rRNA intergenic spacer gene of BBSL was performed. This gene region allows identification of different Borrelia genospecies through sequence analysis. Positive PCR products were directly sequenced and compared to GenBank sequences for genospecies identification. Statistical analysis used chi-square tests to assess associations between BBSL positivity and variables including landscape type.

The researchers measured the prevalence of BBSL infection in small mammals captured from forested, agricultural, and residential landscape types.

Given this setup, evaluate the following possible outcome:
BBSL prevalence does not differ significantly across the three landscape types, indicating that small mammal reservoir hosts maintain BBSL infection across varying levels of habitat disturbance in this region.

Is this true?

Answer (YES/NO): NO